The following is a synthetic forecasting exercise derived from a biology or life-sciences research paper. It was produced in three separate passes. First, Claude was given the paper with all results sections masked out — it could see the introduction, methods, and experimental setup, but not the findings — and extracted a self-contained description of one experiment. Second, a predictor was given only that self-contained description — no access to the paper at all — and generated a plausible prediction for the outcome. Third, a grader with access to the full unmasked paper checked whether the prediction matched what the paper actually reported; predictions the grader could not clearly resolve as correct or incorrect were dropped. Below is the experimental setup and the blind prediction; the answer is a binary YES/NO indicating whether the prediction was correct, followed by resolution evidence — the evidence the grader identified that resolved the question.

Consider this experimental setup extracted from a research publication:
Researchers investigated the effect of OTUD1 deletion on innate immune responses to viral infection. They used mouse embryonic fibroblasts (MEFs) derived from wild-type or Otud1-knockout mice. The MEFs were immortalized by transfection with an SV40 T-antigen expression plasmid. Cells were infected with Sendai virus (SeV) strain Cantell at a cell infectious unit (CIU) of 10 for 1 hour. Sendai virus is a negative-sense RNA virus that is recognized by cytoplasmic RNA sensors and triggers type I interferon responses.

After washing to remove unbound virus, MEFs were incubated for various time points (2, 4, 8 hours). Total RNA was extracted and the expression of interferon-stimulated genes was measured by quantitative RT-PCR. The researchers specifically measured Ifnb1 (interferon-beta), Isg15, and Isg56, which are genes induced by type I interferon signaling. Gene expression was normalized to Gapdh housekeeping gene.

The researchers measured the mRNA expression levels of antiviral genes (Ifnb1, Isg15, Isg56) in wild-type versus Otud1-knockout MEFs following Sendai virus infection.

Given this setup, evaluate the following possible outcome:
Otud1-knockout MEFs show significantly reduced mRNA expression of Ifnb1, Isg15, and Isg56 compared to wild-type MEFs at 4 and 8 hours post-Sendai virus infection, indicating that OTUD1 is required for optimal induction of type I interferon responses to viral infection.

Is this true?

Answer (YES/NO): YES